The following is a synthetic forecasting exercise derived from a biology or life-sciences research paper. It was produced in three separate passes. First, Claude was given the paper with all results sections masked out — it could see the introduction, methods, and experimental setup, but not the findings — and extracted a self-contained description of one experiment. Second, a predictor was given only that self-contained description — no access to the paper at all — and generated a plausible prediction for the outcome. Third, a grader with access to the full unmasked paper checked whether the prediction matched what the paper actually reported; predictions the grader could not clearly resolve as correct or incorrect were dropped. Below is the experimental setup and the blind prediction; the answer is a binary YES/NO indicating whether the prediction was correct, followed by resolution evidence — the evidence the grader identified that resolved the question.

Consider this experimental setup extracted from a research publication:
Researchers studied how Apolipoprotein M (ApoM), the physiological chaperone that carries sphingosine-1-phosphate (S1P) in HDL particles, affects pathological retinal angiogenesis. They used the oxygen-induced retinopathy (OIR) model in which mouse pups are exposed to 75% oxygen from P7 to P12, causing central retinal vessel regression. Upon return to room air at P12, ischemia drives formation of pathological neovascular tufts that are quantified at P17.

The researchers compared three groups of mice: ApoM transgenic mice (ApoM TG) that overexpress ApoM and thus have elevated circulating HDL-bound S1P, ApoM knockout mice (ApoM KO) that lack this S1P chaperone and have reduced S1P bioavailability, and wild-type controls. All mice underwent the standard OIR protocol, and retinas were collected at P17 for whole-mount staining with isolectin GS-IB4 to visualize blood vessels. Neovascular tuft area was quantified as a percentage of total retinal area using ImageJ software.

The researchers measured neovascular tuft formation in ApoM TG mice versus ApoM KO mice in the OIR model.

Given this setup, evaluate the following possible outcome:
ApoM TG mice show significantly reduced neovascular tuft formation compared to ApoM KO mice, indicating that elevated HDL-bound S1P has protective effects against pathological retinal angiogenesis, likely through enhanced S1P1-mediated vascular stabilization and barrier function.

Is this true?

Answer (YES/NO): YES